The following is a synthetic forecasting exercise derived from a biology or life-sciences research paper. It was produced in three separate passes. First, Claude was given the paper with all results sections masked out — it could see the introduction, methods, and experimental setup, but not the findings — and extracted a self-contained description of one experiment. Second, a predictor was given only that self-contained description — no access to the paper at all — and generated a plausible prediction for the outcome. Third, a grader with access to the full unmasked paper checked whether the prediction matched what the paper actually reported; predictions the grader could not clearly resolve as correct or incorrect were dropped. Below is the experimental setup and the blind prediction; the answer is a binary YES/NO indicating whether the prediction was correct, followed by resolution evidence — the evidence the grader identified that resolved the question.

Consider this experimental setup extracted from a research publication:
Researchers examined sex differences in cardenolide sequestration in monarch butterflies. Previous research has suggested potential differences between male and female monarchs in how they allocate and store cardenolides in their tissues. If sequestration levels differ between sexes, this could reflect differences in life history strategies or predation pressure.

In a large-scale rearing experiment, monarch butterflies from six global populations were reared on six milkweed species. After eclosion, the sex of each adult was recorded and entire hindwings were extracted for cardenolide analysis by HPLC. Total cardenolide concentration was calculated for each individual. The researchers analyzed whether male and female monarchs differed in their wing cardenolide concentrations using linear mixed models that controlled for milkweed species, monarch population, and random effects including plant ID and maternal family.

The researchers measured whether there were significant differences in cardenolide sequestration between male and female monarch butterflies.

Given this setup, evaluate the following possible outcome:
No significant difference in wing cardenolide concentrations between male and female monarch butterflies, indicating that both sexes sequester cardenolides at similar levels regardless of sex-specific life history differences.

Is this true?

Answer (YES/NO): YES